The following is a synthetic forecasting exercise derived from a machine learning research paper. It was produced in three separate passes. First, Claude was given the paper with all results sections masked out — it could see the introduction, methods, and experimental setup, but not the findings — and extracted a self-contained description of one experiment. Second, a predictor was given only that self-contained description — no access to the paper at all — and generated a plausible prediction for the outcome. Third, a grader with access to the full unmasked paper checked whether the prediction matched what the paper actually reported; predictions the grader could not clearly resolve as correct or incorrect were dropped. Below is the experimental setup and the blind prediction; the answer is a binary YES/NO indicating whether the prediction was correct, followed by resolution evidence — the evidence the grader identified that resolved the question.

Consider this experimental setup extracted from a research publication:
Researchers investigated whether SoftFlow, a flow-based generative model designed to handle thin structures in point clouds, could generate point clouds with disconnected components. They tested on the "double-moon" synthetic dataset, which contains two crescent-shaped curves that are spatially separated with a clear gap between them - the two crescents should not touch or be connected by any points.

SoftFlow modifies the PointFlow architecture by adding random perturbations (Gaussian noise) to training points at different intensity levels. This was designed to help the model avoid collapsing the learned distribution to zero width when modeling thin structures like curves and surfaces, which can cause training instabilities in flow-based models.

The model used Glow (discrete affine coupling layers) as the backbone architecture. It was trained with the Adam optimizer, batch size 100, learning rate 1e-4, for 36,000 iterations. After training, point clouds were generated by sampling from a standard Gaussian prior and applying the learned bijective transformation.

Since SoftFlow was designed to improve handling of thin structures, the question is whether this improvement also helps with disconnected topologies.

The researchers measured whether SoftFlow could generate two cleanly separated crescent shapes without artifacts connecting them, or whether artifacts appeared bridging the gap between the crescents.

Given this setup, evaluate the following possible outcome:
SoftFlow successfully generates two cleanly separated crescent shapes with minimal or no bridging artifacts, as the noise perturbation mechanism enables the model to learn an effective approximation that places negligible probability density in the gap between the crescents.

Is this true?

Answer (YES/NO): NO